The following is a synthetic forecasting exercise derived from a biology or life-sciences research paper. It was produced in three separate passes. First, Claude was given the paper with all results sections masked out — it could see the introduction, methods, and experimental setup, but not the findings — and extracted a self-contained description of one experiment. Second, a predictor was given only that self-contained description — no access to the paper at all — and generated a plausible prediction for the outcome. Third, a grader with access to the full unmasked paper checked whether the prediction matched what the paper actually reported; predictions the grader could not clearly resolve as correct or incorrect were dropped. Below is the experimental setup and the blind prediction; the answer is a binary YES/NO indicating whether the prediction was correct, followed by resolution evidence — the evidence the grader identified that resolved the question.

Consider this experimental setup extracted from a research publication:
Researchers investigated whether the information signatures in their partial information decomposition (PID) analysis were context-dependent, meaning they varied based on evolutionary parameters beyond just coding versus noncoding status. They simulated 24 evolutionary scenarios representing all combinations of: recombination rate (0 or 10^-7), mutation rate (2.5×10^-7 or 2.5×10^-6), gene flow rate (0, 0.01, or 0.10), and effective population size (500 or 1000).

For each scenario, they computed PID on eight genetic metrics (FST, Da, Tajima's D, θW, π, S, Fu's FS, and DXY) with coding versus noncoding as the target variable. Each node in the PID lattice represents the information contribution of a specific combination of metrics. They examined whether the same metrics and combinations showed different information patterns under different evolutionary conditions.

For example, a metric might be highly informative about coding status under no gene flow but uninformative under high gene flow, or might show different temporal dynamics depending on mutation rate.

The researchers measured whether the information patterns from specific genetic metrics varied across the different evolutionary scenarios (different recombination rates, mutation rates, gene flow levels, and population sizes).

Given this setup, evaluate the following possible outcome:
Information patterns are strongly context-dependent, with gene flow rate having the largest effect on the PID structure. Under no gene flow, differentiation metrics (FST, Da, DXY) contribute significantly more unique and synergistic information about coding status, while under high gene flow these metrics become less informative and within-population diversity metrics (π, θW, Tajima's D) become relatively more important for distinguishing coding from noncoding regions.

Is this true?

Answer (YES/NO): NO